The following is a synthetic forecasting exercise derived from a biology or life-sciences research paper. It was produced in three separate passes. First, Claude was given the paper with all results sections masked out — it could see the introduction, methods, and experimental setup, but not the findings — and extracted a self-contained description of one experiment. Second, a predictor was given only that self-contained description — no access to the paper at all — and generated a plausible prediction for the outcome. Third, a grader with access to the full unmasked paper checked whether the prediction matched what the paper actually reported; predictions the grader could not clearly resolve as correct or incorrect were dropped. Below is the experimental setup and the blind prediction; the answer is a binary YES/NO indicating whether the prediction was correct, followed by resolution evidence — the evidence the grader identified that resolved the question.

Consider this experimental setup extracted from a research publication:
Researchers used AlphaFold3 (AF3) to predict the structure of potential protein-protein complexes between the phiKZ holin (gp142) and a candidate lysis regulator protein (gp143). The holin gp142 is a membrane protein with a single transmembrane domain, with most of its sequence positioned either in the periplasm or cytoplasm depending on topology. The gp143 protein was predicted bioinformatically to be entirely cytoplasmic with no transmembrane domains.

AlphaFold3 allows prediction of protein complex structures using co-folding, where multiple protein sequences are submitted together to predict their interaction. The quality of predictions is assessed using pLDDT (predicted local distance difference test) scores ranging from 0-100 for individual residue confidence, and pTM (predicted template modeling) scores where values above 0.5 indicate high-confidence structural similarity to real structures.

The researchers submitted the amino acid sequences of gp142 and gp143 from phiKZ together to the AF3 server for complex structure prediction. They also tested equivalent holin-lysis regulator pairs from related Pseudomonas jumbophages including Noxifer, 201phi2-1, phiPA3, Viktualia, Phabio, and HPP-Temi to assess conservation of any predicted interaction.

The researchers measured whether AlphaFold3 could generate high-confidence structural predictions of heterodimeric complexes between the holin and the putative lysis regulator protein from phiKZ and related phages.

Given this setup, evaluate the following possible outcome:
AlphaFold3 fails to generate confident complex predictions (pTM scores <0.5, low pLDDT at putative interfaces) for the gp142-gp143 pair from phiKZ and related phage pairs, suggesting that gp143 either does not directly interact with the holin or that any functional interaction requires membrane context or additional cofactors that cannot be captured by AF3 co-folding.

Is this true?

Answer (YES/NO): NO